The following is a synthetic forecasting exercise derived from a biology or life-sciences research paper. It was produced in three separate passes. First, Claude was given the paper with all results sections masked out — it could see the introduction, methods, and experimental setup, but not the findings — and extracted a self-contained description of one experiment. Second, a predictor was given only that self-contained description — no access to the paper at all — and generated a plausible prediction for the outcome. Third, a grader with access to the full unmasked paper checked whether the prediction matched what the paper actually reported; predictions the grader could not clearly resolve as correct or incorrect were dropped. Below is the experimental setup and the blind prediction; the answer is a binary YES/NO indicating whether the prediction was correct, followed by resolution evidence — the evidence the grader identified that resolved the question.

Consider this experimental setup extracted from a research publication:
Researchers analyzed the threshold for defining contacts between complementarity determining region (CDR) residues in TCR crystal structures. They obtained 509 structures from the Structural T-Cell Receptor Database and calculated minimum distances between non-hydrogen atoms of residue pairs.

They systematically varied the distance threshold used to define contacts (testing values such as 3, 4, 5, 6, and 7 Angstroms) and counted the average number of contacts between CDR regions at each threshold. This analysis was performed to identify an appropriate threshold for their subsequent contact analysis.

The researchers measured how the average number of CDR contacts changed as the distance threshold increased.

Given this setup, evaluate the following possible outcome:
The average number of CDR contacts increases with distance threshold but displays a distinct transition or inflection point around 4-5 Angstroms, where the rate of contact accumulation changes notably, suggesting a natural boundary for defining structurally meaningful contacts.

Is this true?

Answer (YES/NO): YES